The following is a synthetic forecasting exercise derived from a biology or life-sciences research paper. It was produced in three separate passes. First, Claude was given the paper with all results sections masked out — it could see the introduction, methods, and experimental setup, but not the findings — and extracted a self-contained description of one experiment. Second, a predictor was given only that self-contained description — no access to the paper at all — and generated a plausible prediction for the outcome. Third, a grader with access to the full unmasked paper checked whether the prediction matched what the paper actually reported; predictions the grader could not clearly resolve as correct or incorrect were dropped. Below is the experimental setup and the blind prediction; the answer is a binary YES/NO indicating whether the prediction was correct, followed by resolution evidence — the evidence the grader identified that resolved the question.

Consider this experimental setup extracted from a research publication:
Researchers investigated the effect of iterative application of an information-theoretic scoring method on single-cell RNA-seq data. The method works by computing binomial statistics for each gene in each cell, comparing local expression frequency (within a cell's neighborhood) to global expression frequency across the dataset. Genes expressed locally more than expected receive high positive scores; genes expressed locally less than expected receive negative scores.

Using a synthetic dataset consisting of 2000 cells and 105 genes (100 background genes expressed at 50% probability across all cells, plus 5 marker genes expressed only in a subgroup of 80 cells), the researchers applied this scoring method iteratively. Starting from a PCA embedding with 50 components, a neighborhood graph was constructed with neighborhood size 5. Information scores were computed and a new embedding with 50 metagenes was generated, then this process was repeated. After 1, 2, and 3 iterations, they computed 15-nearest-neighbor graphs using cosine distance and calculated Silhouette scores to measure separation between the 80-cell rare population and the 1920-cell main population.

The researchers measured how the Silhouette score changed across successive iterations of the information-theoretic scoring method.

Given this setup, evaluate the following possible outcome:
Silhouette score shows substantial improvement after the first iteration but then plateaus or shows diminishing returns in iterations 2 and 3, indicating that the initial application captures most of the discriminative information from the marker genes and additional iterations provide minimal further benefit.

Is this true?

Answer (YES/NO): NO